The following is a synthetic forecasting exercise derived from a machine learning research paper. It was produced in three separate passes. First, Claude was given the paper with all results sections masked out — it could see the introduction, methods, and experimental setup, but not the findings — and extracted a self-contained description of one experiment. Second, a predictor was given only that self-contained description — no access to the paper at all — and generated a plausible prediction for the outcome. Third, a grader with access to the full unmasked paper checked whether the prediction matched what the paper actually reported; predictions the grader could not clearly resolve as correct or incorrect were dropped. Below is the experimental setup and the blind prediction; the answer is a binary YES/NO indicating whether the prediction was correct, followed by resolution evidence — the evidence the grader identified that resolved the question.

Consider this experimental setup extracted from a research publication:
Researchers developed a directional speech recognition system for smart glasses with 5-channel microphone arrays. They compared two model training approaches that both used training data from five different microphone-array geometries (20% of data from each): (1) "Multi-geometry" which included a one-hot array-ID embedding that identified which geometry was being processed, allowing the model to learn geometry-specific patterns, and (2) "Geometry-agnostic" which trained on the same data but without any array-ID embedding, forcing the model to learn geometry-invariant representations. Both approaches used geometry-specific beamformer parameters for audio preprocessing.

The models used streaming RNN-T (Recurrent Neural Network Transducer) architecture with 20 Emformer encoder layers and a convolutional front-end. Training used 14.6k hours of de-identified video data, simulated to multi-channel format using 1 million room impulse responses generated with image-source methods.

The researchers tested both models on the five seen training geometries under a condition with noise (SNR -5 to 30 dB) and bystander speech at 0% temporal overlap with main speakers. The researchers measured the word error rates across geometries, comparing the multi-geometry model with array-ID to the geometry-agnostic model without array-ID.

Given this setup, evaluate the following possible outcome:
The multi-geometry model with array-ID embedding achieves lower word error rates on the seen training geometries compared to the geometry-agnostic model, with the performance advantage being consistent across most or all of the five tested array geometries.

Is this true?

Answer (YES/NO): YES